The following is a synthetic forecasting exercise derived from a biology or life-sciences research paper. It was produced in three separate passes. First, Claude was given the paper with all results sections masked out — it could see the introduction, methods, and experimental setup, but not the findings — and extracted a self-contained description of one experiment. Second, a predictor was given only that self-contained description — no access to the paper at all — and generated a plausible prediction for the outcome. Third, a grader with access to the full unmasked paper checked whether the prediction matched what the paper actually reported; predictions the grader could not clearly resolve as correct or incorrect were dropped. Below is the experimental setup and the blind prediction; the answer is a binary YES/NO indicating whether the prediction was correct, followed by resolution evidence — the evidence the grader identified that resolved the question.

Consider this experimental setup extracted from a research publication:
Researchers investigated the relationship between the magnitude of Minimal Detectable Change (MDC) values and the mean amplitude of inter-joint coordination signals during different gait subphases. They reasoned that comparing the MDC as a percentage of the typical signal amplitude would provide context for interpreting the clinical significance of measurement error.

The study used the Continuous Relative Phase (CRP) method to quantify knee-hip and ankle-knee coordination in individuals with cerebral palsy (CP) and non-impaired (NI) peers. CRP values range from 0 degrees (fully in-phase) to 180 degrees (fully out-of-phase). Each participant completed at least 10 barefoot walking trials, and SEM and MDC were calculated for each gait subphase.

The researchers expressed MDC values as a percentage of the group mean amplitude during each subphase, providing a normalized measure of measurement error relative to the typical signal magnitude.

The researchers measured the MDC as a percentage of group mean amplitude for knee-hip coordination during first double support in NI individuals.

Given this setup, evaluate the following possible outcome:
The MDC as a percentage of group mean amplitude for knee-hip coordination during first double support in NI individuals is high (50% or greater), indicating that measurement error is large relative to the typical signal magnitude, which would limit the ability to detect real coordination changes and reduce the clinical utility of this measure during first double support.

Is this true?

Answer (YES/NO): YES